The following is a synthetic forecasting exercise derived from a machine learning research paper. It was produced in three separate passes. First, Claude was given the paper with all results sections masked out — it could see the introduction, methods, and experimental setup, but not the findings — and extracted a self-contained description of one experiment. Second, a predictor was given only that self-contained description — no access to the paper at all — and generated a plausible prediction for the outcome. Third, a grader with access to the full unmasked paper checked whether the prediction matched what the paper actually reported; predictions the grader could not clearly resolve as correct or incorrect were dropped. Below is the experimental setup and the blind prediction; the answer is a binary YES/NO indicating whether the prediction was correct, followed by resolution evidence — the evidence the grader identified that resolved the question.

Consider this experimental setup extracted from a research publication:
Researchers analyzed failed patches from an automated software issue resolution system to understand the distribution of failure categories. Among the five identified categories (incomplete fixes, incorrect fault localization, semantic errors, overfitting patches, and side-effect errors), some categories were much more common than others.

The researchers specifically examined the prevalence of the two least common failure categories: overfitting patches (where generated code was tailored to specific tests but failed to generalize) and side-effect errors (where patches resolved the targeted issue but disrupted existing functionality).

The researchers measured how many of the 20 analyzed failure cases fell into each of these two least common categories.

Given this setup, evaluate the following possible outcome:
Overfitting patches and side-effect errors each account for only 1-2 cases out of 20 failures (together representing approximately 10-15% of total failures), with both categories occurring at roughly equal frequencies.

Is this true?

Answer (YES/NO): NO